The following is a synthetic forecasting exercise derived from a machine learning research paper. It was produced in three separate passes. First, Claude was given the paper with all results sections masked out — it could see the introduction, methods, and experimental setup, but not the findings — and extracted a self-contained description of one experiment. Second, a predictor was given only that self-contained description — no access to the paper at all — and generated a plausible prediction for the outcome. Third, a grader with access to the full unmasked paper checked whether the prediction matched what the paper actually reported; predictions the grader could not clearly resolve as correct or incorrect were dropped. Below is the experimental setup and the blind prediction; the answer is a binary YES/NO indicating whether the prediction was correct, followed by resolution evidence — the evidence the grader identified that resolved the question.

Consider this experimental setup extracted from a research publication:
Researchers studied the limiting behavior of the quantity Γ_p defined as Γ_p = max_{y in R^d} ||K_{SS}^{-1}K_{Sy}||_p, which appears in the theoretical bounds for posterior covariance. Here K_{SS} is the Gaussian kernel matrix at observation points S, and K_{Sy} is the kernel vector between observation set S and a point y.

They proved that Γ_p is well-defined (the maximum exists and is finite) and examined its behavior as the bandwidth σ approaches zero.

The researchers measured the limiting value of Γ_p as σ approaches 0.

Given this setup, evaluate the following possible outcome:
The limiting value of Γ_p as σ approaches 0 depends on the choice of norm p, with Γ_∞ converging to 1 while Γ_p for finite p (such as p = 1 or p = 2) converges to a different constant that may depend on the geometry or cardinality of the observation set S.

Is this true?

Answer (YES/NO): NO